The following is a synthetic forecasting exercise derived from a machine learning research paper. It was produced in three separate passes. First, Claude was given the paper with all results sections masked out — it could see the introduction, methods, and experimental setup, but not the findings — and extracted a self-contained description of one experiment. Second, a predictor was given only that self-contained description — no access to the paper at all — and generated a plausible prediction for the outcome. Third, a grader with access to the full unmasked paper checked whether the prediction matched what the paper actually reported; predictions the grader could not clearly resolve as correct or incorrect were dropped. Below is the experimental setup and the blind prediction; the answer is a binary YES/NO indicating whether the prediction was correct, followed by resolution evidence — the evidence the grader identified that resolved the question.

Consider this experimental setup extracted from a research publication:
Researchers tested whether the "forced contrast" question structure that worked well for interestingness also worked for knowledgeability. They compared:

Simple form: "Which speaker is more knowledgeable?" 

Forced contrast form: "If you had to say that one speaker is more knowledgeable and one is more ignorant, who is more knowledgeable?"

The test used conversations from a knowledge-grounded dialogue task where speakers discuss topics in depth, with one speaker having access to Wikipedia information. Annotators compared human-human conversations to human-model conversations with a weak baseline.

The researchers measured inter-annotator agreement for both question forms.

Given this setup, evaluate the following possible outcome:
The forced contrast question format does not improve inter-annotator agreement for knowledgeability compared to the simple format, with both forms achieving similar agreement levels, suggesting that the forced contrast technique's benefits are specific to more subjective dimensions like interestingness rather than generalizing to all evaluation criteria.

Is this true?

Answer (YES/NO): NO